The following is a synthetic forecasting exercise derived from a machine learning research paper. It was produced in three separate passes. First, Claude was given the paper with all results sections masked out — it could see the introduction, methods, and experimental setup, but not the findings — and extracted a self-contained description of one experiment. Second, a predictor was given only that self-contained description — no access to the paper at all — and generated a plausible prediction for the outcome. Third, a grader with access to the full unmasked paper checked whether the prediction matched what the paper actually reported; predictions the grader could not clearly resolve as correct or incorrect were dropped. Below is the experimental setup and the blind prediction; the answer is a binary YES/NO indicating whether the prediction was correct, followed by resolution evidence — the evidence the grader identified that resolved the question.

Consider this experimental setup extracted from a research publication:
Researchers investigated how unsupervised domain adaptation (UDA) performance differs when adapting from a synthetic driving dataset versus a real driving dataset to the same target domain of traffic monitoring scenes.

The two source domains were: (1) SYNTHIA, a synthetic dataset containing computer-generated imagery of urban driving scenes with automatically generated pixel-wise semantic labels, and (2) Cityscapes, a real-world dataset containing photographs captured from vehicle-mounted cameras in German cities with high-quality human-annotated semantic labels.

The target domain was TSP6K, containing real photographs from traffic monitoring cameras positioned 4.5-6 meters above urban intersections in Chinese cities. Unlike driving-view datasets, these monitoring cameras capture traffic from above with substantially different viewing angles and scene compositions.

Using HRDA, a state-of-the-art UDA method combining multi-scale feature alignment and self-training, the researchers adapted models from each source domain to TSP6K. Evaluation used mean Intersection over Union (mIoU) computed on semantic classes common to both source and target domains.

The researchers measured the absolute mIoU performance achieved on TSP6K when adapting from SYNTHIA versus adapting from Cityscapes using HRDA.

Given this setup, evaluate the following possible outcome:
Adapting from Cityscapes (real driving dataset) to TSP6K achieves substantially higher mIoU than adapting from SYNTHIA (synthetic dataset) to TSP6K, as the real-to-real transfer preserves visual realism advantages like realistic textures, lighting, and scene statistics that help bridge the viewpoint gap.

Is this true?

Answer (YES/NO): YES